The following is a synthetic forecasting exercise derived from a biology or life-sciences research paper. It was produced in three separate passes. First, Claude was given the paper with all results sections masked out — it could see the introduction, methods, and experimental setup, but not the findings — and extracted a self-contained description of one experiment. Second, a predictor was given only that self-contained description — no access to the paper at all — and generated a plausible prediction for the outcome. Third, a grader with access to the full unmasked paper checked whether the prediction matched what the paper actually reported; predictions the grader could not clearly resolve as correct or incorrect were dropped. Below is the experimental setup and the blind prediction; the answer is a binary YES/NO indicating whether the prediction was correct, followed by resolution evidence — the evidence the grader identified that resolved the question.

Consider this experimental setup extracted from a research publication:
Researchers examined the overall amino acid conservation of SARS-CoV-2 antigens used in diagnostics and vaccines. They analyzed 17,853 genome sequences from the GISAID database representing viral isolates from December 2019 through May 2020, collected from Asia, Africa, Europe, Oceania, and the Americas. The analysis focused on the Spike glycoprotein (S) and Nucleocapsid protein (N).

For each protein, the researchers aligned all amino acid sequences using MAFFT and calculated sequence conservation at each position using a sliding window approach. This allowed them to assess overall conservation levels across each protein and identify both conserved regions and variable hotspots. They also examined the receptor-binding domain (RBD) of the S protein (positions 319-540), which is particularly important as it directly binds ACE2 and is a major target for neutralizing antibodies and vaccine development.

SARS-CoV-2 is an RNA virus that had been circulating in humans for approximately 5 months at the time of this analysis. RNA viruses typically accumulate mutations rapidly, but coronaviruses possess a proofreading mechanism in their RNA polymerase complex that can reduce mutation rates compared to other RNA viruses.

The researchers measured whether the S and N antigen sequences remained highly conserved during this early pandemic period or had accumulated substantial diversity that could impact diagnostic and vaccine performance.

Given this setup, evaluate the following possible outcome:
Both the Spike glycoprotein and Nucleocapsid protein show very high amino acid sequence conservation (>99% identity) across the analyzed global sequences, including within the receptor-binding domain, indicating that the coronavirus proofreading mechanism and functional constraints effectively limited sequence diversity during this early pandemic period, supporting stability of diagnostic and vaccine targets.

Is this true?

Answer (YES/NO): NO